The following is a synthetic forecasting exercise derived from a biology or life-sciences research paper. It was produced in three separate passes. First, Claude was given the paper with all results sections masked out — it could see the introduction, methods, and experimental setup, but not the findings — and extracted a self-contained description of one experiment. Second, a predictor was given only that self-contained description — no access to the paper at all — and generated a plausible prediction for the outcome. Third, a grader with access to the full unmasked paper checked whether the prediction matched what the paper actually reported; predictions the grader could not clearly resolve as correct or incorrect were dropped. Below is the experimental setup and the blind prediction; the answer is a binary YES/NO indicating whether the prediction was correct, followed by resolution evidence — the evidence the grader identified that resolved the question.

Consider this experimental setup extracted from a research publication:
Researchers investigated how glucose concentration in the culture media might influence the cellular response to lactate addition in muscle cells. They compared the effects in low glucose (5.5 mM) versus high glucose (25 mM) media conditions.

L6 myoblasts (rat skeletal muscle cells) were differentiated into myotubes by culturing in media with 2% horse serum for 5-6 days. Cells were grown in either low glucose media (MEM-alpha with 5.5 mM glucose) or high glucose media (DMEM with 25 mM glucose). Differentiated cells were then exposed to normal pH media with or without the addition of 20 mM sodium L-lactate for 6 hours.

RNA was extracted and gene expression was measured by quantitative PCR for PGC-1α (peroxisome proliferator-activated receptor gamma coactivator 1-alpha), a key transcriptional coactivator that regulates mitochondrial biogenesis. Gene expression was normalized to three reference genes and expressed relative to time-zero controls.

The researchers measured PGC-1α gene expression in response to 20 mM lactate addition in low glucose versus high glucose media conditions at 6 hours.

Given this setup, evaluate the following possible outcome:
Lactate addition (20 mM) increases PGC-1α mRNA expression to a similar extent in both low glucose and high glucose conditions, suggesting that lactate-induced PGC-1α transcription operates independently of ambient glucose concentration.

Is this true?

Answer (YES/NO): NO